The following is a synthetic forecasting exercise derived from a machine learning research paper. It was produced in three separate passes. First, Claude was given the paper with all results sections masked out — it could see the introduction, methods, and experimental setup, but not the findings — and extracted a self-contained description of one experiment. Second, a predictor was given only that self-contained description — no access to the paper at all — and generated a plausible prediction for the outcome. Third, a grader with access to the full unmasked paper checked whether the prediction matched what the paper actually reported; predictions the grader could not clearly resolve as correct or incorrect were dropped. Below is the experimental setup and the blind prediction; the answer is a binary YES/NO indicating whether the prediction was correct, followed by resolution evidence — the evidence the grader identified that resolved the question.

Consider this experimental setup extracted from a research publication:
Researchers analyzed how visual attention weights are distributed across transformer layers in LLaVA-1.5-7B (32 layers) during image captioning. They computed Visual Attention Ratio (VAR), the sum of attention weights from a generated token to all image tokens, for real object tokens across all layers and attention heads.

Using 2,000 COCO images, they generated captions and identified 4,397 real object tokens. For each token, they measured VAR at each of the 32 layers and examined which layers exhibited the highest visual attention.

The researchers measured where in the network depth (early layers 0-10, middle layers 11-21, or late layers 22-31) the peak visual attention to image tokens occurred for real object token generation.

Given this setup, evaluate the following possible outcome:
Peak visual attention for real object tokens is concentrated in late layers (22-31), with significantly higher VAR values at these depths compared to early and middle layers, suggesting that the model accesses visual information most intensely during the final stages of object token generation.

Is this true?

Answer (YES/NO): NO